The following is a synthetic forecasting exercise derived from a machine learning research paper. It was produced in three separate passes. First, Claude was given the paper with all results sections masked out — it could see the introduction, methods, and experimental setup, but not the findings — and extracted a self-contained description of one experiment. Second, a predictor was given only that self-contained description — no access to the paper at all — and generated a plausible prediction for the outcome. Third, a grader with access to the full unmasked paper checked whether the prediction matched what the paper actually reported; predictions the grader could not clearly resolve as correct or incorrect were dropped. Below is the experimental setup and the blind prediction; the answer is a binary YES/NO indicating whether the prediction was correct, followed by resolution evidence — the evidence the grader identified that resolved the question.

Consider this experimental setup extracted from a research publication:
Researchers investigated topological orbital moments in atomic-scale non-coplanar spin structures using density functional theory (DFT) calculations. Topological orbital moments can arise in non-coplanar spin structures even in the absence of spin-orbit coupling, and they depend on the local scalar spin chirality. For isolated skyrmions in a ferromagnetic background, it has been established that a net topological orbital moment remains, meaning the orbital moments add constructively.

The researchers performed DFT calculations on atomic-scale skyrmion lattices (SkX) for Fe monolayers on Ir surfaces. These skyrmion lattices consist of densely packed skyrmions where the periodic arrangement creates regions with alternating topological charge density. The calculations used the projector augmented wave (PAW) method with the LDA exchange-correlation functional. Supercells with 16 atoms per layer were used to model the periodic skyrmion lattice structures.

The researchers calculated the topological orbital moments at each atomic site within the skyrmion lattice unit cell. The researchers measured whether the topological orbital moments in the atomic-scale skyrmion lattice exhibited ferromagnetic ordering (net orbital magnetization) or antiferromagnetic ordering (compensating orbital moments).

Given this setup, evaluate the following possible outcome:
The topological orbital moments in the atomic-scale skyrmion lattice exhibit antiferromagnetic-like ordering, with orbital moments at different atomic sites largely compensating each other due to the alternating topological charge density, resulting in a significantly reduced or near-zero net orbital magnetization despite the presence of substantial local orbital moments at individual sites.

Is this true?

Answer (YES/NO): YES